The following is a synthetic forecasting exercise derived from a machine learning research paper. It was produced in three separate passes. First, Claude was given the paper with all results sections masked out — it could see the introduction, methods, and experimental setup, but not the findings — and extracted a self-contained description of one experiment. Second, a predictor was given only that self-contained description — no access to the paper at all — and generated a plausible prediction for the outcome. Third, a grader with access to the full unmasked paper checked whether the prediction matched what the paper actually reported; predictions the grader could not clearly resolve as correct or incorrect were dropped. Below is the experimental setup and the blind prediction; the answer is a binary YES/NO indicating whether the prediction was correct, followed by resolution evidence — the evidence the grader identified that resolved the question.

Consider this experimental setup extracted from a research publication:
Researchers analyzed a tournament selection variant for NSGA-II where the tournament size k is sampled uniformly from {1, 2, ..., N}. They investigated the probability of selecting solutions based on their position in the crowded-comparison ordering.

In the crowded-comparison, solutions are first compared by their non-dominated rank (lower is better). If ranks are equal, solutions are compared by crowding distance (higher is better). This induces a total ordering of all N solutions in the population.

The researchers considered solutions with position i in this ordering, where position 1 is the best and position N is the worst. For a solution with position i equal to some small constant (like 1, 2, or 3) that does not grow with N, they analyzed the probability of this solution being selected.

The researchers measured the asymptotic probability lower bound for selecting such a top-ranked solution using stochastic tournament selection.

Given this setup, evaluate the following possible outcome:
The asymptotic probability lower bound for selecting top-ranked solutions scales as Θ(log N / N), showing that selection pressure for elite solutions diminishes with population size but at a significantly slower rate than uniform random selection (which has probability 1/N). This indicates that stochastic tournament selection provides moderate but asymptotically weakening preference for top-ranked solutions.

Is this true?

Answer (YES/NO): NO